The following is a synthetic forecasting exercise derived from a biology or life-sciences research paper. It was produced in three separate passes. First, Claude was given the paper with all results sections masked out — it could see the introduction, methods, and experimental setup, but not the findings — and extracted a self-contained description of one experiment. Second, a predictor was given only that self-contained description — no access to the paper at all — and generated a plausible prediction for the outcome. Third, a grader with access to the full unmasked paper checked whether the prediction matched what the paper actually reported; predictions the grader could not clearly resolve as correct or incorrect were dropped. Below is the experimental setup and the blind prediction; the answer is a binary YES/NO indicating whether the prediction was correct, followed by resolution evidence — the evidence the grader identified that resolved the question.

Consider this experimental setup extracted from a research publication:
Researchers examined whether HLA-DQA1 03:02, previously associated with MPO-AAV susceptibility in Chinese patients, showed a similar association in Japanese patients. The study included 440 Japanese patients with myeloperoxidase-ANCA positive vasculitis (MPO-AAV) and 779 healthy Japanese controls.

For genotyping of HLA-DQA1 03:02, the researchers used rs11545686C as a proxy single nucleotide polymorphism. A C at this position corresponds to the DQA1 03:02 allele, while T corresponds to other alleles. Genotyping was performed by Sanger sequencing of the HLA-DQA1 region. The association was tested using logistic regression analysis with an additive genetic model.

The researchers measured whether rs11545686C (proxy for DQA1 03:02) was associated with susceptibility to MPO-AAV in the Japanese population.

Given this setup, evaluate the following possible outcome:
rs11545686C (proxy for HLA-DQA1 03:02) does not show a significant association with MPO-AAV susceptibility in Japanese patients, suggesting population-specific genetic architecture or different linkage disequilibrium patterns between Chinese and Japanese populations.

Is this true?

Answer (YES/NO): NO